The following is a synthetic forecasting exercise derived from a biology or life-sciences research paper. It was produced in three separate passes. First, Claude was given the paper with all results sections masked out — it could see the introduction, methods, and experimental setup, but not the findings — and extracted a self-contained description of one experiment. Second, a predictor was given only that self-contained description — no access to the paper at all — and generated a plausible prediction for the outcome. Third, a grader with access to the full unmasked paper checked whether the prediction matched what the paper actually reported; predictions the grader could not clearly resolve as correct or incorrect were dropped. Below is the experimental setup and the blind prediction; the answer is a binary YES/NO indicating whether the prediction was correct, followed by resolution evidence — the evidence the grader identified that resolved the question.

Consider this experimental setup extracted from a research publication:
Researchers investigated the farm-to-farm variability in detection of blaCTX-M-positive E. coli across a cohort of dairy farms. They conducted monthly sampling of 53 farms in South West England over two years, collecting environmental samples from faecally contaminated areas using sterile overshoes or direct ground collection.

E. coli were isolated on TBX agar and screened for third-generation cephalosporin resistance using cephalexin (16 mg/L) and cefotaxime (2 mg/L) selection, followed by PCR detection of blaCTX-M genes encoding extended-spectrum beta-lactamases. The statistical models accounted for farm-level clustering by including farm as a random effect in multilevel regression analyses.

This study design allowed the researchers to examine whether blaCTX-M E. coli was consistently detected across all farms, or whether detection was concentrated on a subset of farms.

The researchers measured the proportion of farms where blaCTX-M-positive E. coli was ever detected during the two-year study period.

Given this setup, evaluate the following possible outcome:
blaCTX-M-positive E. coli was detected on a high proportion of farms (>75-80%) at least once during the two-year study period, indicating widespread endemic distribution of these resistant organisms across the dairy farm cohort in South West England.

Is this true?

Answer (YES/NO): YES